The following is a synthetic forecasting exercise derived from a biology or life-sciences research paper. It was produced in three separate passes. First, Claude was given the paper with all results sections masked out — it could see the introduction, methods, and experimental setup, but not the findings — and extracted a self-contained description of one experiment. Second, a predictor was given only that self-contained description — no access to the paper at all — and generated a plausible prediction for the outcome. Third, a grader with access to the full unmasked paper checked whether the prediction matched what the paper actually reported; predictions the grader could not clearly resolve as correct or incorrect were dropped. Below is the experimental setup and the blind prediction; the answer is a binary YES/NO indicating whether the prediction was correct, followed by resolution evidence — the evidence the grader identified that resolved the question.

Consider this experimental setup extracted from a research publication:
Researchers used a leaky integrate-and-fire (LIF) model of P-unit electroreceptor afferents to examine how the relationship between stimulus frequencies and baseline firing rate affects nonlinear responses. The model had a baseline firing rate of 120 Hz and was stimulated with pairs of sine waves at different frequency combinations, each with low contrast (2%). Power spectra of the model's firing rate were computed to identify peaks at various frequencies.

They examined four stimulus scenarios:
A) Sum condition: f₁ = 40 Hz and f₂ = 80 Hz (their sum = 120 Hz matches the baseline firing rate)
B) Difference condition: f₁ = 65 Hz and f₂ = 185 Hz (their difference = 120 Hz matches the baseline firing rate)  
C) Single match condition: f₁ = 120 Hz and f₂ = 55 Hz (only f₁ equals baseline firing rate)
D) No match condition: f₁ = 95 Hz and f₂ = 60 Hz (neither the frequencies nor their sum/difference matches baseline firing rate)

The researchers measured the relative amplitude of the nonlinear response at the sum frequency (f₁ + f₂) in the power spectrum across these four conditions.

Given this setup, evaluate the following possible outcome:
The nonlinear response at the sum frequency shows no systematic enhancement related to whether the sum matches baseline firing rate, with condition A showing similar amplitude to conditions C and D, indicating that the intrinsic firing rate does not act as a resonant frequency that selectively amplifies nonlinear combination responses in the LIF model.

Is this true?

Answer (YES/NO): NO